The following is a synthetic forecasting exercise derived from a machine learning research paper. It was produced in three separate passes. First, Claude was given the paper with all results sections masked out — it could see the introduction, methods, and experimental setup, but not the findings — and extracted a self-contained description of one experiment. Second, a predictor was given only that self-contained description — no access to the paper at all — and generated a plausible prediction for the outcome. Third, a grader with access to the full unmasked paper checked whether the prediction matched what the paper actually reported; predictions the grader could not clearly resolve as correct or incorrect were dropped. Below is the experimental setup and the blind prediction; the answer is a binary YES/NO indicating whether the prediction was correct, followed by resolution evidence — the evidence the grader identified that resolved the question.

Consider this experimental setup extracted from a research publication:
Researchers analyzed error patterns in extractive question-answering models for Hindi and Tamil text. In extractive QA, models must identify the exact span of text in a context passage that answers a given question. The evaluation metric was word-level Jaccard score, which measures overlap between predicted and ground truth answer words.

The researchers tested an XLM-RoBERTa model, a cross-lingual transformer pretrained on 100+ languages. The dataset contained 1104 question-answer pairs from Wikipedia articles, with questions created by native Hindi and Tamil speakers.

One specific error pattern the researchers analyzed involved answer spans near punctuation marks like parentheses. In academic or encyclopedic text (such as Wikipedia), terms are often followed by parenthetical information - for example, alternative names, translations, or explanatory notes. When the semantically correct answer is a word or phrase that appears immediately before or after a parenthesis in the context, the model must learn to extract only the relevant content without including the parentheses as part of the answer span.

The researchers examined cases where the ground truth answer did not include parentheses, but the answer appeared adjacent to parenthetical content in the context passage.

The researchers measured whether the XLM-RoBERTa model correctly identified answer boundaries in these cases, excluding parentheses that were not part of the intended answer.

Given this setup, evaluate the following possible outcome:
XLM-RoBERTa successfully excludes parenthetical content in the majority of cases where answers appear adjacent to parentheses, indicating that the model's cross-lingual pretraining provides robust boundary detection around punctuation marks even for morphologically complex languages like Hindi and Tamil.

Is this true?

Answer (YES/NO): NO